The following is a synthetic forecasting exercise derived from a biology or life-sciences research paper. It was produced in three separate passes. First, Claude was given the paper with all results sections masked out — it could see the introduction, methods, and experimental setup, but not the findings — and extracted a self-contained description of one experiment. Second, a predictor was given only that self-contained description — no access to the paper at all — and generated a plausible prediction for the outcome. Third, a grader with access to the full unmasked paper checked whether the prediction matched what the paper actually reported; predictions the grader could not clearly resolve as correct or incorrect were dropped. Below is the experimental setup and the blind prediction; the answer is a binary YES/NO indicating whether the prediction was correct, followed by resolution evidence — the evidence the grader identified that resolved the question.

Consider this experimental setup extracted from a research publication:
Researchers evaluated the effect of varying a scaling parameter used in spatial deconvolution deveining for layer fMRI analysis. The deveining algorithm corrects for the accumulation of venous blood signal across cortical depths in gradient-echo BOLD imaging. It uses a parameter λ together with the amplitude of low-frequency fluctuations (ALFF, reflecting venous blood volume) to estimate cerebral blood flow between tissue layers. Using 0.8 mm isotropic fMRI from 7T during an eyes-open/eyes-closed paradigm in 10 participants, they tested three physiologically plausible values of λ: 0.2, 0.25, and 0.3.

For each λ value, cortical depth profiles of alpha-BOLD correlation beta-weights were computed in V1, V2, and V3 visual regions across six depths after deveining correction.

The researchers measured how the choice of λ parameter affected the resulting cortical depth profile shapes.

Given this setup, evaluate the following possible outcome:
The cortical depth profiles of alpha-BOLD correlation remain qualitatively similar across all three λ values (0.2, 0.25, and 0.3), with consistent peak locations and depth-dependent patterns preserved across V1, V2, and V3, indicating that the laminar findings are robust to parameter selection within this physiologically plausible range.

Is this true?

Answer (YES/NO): YES